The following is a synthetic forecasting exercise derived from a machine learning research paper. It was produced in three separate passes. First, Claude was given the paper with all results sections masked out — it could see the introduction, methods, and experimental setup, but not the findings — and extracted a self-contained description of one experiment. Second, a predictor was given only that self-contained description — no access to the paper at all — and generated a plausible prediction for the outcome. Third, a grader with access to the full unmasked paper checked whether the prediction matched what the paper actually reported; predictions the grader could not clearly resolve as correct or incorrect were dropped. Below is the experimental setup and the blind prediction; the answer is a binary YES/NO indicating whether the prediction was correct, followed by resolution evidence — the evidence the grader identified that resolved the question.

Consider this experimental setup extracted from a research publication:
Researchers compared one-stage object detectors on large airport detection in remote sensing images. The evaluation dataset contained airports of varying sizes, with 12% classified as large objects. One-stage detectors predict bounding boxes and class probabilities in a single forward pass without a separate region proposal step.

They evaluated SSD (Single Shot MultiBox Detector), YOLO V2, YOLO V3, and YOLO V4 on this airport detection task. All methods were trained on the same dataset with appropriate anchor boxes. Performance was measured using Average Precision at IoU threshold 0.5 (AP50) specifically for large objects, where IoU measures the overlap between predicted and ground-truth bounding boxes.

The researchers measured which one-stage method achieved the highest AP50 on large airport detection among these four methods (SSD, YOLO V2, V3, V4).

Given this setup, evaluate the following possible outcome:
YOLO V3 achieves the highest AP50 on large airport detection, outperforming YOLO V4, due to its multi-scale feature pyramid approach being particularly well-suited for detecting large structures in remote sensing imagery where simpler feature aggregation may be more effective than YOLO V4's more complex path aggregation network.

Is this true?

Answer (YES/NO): NO